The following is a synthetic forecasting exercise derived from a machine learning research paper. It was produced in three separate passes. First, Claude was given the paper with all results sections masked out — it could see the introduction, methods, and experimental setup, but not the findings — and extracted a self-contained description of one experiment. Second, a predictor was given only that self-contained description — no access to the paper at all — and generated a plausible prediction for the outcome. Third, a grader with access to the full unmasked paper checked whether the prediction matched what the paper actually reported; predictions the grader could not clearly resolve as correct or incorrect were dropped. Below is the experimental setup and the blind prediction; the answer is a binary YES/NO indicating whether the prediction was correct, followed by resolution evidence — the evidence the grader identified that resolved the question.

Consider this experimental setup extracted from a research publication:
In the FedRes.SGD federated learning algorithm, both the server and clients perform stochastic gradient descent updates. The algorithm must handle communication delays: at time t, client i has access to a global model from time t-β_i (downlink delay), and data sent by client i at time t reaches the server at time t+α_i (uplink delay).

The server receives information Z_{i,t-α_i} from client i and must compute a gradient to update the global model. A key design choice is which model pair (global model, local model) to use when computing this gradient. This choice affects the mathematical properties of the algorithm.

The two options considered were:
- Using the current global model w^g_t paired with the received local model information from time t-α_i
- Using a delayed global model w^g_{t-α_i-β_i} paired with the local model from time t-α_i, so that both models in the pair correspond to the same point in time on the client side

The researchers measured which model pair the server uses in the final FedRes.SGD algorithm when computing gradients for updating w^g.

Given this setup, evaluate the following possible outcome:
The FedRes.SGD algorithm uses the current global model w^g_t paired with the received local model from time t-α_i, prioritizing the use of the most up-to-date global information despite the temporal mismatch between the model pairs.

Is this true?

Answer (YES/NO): NO